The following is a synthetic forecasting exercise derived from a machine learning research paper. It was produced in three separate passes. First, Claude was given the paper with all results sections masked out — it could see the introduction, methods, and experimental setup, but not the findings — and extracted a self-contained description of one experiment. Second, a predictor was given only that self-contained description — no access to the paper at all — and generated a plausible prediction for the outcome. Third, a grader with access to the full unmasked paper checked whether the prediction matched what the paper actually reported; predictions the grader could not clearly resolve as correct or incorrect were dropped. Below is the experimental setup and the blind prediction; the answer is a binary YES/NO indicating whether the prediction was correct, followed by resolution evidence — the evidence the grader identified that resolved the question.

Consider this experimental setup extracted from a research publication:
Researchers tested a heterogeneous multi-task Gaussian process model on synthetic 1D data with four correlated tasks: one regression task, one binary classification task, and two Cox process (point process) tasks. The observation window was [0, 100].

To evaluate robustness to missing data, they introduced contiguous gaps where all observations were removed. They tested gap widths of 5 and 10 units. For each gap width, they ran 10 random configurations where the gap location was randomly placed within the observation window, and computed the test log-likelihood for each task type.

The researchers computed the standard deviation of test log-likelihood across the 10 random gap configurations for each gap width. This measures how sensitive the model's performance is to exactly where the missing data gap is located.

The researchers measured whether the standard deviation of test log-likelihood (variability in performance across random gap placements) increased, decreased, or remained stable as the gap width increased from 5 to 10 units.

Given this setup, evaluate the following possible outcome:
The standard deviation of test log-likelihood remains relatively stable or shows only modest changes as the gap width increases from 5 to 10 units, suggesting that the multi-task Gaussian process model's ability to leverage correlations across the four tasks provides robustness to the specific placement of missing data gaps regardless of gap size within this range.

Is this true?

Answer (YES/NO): NO